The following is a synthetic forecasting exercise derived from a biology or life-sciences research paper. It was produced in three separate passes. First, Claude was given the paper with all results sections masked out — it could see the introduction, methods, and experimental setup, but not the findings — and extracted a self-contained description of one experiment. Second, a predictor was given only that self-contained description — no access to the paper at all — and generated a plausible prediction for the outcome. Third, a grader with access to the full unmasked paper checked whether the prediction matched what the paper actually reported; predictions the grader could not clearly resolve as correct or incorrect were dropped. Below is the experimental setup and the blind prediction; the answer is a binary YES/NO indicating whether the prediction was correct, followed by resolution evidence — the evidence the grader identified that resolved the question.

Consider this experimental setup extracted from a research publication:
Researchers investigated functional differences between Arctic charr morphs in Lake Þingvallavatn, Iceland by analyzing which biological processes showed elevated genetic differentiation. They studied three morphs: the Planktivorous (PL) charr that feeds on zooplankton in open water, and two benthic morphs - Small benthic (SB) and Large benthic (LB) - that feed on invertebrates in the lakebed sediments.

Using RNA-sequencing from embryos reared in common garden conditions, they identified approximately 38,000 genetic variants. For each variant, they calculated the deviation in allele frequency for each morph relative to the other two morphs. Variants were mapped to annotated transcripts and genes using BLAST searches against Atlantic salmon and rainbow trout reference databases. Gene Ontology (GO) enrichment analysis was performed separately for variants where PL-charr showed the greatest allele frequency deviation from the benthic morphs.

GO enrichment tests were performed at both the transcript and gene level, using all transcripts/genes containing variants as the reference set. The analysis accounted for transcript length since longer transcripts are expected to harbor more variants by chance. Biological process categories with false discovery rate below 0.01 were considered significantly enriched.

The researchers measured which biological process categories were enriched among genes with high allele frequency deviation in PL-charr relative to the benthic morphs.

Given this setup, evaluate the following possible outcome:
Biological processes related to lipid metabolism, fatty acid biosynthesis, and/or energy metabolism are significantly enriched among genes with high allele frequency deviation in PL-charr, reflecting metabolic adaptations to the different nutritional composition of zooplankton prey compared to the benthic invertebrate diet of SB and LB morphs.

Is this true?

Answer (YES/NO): NO